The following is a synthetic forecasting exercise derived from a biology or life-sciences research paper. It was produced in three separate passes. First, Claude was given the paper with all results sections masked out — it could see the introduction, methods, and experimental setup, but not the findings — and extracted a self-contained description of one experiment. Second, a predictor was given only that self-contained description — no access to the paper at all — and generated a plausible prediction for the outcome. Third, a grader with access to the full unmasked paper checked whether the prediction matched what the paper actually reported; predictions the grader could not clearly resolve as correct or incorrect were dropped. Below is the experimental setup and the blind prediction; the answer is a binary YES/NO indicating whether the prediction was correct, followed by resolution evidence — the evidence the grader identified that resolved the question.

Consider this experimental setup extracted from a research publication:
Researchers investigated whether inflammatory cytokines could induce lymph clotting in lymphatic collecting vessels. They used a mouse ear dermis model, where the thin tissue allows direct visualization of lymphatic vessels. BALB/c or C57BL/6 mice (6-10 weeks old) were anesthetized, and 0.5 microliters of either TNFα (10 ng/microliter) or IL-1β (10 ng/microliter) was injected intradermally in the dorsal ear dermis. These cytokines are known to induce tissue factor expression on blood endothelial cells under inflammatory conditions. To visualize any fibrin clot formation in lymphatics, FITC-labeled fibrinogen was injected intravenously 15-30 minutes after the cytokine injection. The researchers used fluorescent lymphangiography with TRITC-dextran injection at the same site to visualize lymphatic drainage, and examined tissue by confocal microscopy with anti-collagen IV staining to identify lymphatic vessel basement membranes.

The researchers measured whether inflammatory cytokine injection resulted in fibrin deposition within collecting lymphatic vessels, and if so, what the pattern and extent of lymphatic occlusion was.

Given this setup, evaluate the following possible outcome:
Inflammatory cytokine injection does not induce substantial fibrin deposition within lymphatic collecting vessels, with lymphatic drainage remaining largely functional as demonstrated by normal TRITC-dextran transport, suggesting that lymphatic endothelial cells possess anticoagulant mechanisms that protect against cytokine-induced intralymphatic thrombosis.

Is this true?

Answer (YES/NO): NO